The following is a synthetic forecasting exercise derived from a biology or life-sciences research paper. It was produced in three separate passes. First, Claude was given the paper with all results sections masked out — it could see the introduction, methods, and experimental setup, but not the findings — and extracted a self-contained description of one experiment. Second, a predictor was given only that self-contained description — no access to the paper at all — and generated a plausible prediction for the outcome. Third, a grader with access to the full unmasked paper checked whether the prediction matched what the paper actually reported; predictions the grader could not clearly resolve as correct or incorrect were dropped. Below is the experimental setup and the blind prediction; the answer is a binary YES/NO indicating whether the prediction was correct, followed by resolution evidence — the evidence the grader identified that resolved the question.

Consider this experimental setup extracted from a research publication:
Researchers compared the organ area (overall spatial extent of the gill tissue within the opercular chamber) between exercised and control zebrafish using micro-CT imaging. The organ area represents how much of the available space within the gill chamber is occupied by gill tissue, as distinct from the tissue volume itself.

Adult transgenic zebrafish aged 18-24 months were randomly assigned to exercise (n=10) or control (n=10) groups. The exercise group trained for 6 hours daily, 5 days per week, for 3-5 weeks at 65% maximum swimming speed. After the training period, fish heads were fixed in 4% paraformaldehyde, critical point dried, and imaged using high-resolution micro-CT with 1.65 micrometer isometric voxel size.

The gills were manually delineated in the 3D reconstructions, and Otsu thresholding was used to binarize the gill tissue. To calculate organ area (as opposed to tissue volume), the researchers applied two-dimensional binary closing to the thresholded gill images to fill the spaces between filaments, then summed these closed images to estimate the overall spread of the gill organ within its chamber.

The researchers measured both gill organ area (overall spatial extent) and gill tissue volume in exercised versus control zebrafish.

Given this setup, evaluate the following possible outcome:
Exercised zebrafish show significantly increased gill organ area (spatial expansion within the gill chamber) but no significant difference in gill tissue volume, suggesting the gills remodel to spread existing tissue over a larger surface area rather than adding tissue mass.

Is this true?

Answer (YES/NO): NO